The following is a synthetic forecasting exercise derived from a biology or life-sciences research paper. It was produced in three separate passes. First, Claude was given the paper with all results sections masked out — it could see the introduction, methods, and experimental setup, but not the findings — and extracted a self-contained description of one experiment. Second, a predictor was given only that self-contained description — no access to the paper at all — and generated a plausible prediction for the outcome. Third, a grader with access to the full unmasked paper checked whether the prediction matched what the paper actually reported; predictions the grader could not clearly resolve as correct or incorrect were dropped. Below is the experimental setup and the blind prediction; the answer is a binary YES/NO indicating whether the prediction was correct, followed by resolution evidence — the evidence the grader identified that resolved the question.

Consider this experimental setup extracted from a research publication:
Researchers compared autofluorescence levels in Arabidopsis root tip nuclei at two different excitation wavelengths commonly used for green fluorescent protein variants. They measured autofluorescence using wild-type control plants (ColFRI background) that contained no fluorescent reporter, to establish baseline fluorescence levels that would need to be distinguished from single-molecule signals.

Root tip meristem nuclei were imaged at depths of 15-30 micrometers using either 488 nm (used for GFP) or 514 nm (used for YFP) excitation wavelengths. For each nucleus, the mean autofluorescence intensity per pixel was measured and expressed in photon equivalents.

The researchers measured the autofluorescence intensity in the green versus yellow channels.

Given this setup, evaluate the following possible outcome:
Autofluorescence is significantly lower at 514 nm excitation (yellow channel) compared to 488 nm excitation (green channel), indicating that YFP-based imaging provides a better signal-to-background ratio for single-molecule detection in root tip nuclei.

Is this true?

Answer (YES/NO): YES